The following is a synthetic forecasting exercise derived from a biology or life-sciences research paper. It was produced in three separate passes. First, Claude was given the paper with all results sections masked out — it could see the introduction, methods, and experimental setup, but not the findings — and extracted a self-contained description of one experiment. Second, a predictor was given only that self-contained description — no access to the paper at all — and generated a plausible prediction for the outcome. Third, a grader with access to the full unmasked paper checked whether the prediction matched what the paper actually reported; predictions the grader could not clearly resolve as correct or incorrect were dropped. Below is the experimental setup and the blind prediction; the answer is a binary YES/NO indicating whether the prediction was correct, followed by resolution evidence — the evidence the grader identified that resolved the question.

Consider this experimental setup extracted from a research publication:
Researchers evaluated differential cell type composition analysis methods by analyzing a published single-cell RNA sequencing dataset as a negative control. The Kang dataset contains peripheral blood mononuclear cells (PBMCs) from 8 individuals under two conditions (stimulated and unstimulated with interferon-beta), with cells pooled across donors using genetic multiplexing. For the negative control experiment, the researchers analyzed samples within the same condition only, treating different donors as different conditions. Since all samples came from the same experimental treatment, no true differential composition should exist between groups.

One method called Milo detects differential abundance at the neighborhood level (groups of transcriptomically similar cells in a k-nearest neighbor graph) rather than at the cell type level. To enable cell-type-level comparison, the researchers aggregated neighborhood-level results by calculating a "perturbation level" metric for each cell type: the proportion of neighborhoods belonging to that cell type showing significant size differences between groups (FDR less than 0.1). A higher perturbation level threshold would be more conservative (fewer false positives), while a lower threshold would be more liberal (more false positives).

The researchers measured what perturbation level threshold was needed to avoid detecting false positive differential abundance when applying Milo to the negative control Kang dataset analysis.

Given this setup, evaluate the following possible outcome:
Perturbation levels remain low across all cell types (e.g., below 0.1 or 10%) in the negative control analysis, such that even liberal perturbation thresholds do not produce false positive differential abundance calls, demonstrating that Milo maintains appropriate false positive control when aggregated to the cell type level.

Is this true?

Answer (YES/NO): NO